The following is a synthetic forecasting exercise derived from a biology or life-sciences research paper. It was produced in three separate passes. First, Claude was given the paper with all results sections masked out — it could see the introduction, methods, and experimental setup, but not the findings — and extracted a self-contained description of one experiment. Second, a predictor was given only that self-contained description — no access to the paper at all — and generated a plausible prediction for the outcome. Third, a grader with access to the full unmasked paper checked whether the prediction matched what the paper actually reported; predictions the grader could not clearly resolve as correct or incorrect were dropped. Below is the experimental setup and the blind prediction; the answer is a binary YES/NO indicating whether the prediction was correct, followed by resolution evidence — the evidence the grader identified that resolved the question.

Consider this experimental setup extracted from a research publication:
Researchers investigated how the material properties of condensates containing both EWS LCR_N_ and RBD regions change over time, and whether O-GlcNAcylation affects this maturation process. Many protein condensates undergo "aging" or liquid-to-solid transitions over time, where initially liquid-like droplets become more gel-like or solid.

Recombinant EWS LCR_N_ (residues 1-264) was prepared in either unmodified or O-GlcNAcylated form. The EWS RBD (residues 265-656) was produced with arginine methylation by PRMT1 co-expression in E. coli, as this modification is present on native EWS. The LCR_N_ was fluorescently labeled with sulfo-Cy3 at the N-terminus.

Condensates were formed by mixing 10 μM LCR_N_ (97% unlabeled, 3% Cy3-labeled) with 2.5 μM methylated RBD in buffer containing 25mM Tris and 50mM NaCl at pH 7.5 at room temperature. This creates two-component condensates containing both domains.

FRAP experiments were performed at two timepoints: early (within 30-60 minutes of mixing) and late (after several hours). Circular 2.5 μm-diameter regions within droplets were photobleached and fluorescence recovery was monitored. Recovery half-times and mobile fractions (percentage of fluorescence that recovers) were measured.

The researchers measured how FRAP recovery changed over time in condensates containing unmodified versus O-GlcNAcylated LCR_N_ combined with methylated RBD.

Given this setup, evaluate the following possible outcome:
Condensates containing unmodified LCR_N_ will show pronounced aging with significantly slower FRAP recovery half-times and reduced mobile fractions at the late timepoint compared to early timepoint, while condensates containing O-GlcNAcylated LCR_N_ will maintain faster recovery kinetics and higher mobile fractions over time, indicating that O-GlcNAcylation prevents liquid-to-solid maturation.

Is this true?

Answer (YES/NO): YES